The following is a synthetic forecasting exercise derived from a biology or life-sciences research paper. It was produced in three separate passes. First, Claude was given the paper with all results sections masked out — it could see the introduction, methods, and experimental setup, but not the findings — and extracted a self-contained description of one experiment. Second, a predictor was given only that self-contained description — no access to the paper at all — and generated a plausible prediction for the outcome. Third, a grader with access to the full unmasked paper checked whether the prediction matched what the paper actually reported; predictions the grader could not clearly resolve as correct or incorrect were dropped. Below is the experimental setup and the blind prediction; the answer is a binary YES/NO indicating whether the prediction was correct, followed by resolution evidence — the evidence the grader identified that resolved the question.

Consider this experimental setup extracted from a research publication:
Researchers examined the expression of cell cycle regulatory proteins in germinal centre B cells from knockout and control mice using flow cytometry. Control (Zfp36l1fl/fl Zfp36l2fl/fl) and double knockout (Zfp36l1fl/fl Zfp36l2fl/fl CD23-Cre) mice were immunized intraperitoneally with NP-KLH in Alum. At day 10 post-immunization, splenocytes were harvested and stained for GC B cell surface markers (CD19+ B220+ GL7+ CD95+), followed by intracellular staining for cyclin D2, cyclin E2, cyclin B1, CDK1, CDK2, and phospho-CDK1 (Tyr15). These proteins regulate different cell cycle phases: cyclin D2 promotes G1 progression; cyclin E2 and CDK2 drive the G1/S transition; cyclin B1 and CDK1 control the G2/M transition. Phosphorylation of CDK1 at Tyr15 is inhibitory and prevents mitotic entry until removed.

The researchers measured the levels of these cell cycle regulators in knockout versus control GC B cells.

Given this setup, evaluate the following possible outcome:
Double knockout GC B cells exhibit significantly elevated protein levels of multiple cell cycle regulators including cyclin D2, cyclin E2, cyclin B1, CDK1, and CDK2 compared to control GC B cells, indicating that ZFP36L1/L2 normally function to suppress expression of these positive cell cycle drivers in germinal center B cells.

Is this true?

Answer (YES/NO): NO